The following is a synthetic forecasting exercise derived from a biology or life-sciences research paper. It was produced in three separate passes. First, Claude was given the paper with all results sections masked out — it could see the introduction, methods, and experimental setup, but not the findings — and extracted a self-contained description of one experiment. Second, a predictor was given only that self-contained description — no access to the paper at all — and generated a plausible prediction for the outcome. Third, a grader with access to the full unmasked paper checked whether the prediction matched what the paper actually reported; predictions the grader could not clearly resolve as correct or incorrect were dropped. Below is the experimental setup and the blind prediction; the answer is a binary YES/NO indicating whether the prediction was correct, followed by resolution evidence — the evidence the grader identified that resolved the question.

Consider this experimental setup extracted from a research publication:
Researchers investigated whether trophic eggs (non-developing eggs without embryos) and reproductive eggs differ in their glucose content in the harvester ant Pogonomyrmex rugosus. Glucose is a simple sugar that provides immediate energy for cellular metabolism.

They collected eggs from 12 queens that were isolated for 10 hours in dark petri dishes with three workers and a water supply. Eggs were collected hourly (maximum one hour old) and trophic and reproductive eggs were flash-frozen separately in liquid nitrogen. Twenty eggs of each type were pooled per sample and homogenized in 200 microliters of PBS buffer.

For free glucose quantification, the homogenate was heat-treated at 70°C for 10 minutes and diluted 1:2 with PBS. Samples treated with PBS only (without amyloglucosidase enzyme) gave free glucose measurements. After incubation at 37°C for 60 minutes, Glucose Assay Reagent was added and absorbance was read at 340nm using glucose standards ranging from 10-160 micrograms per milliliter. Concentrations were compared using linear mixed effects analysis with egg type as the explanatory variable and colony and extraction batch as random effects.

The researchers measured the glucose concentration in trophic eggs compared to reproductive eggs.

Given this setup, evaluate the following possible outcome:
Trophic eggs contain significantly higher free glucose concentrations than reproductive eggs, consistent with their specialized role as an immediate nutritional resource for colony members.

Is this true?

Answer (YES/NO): NO